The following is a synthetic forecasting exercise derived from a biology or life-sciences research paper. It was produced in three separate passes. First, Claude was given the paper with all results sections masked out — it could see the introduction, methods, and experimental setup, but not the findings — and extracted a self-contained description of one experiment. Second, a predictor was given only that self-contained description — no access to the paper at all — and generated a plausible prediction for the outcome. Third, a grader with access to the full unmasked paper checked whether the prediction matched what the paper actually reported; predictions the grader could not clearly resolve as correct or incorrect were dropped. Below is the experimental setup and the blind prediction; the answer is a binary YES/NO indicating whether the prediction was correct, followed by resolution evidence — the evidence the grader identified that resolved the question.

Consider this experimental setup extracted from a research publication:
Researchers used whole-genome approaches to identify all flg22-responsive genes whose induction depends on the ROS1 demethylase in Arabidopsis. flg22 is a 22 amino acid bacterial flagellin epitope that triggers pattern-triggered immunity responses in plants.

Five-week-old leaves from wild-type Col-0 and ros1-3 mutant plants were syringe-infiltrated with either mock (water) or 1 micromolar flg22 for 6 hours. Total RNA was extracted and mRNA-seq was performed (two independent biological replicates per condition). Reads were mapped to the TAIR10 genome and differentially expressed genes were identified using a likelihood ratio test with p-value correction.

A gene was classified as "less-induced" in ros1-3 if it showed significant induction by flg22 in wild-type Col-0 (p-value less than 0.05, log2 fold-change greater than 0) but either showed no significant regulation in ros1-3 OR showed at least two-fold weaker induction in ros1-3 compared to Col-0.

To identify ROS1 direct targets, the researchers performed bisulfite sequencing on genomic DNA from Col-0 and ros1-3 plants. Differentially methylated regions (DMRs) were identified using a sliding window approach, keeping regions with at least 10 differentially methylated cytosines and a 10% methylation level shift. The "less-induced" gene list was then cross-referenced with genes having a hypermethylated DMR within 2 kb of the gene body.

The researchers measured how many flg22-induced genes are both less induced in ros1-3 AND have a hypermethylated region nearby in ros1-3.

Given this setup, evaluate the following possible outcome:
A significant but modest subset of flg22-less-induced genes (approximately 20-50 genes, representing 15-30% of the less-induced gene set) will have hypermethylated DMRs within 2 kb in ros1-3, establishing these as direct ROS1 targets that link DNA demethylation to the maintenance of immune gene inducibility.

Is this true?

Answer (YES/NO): NO